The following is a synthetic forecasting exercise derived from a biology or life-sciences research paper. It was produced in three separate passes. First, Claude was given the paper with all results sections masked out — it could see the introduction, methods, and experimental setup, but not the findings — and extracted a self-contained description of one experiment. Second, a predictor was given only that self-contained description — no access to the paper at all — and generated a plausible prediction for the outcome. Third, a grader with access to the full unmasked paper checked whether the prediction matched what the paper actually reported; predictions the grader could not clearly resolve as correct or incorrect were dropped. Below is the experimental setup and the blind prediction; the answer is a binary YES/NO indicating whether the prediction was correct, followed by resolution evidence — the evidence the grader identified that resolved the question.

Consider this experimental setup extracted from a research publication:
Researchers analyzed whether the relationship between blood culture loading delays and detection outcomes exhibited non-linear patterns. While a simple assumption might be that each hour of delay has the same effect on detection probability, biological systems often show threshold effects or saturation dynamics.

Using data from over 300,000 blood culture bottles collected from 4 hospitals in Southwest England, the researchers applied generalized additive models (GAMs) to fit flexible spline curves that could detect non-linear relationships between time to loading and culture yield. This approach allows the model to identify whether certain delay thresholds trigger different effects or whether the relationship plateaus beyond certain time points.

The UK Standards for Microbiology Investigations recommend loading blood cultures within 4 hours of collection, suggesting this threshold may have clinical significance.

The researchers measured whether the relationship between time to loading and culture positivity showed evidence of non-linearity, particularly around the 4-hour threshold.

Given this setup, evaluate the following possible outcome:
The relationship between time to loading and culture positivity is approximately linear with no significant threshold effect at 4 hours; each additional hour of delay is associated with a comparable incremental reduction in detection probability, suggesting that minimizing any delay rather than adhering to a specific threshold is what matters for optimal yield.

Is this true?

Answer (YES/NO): YES